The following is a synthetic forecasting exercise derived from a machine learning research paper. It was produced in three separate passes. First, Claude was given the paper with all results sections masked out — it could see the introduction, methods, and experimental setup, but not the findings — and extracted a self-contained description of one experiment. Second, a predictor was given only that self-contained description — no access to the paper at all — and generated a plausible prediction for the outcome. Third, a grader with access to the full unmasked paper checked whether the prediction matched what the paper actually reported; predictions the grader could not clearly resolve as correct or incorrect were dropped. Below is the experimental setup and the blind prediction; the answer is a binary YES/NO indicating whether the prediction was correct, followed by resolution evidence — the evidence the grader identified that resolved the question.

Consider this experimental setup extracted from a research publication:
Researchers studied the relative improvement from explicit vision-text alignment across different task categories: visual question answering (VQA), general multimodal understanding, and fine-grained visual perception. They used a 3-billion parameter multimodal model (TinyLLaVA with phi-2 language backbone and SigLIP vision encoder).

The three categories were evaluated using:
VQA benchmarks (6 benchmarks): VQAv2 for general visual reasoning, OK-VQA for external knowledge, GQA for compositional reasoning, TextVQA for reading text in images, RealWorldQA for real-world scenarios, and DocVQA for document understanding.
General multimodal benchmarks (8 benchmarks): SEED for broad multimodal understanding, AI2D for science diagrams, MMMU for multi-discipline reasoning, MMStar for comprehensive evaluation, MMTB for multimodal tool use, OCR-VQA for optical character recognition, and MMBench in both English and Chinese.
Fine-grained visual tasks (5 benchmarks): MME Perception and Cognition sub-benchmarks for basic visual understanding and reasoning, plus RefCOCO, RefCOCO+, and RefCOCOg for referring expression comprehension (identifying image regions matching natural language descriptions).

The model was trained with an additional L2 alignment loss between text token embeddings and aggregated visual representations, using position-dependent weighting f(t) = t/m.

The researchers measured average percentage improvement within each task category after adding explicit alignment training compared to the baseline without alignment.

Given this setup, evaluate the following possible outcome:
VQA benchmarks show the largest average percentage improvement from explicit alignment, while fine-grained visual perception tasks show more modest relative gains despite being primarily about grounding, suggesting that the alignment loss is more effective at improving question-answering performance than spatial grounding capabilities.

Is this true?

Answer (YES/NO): NO